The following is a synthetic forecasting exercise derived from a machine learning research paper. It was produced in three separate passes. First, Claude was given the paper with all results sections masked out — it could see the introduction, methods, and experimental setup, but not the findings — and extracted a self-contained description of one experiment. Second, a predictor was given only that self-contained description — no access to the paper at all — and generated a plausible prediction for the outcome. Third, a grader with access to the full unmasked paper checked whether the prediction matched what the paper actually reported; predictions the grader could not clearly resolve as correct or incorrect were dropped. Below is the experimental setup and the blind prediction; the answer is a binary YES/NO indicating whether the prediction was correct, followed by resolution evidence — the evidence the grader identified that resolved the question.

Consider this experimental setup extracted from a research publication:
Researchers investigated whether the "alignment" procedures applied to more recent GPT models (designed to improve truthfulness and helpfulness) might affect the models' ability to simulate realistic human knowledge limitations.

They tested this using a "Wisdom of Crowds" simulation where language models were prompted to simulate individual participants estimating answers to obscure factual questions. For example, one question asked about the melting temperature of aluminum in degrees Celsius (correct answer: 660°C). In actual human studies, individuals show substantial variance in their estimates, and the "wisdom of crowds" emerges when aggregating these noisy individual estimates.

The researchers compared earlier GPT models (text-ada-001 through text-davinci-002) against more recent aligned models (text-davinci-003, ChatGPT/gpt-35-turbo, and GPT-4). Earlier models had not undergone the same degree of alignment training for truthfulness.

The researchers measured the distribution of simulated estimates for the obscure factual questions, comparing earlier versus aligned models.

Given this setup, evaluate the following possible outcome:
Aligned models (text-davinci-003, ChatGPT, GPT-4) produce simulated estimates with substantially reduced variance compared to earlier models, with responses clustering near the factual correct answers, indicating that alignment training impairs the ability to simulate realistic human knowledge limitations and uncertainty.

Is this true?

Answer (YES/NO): YES